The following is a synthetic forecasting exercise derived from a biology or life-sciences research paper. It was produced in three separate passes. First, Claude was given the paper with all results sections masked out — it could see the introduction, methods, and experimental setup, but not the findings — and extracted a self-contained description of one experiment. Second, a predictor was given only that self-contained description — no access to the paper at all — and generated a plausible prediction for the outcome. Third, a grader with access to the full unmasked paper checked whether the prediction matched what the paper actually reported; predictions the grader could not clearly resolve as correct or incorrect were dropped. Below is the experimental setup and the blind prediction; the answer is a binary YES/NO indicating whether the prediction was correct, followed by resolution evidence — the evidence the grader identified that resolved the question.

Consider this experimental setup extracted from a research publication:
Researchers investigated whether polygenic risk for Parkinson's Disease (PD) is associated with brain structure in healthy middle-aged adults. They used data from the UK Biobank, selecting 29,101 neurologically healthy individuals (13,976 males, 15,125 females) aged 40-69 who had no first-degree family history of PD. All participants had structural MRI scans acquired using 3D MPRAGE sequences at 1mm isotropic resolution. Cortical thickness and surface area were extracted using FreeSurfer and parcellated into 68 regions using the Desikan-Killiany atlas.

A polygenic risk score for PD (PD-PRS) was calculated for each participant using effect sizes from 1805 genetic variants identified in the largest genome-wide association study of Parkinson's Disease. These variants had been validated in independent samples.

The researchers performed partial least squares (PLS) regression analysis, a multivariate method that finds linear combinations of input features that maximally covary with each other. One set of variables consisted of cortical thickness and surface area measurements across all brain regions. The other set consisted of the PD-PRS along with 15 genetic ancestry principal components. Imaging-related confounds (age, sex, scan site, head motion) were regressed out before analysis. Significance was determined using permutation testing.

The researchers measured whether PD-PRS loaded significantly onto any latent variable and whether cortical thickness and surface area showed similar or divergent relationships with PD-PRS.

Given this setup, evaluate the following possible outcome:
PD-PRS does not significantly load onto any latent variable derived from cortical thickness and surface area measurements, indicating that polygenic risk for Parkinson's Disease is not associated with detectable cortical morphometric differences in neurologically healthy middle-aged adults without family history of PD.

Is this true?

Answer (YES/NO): NO